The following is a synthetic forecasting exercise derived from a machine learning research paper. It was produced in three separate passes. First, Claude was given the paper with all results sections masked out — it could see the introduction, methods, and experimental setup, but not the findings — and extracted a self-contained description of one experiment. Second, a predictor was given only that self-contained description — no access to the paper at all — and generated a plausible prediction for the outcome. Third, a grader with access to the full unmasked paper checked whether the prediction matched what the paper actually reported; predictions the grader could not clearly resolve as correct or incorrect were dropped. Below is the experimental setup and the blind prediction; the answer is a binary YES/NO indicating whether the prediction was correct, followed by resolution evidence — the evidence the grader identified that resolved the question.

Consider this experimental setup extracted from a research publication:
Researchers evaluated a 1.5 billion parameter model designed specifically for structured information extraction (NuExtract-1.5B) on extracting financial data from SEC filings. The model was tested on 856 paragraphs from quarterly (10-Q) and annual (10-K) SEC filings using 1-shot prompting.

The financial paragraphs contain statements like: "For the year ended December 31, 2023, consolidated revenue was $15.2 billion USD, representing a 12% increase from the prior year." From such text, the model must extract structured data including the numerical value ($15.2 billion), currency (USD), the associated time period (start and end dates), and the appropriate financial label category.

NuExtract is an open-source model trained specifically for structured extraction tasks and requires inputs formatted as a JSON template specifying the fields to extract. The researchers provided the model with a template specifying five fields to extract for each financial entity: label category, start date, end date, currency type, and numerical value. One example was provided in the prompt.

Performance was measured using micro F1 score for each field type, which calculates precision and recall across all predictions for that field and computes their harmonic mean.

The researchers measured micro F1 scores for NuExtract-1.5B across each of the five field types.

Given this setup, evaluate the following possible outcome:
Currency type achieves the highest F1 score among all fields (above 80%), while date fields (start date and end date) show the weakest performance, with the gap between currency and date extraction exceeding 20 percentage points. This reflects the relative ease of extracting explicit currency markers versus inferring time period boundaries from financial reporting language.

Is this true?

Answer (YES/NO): NO